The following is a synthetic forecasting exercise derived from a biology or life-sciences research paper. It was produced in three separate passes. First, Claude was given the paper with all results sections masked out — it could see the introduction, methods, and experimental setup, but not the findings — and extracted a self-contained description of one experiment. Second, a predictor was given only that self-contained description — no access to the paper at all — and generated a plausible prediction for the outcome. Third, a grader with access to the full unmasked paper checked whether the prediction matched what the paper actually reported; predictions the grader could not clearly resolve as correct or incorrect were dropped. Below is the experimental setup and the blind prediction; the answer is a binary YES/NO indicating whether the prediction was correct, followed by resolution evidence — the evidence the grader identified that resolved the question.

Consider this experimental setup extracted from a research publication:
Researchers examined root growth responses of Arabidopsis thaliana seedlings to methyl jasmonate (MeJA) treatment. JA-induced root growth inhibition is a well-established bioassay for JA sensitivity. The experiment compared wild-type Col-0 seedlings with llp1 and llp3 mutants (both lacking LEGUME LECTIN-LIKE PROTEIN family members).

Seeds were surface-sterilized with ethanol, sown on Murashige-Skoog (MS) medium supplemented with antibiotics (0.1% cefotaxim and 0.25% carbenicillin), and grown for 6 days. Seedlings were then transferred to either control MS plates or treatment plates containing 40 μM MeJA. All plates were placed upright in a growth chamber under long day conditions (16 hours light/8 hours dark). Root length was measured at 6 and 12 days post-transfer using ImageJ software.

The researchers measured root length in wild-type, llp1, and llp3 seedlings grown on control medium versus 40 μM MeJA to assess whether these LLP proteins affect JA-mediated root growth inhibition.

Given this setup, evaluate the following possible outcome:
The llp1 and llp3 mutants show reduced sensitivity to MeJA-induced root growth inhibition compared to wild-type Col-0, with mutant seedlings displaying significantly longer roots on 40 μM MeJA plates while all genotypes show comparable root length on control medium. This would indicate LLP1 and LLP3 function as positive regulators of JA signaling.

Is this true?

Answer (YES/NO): NO